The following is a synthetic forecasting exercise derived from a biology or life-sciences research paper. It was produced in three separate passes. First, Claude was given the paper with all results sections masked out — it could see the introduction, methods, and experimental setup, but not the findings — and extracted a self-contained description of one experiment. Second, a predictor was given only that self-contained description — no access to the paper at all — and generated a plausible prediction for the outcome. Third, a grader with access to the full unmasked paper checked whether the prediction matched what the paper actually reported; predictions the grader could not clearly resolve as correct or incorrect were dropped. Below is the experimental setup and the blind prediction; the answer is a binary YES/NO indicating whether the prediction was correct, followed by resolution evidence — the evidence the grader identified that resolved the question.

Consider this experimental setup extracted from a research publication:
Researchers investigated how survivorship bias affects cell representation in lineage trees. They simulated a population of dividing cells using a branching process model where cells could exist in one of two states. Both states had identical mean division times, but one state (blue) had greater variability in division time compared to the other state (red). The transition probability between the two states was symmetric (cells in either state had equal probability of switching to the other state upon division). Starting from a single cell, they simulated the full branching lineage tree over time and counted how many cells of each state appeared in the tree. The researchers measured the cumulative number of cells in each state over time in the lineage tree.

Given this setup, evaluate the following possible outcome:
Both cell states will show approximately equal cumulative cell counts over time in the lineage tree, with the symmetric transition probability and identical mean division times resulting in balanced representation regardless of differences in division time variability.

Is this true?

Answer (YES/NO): NO